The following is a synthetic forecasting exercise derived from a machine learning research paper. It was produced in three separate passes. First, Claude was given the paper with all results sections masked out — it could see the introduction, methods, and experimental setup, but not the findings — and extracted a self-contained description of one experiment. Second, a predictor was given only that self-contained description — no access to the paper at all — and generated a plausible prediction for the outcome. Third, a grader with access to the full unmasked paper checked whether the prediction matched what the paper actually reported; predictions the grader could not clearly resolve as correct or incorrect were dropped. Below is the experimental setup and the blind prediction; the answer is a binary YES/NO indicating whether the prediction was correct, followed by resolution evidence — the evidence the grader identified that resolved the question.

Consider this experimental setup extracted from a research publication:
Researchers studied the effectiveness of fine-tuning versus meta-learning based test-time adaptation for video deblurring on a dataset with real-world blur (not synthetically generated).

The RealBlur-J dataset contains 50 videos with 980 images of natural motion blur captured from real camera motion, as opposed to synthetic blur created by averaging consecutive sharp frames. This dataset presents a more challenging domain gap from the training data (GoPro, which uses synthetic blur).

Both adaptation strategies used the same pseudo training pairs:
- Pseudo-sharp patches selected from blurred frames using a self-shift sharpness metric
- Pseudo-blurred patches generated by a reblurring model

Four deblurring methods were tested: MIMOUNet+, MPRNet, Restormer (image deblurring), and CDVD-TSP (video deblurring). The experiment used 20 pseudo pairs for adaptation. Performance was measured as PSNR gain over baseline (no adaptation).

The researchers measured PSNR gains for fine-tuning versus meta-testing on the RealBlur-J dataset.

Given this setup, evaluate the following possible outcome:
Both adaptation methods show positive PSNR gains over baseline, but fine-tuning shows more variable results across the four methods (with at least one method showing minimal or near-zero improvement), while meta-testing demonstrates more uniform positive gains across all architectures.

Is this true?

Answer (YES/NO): NO